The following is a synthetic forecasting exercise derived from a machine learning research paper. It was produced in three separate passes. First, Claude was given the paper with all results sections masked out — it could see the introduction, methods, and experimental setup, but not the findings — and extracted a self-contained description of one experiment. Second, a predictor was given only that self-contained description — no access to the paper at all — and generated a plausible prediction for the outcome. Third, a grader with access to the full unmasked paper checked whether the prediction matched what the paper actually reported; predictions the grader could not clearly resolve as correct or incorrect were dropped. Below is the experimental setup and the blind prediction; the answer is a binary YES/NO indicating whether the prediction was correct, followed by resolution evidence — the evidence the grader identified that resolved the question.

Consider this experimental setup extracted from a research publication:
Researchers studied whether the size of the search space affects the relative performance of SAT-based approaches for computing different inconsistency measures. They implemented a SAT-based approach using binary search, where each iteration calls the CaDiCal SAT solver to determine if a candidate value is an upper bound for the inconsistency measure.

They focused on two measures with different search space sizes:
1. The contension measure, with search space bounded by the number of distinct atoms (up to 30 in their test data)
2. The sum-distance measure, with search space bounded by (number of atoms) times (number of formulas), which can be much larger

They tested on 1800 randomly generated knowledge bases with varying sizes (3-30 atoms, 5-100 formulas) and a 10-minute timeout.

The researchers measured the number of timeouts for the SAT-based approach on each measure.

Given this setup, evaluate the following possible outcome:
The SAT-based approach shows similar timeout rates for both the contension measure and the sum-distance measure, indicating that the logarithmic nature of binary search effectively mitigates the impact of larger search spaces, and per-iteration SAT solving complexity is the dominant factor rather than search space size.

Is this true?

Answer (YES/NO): NO